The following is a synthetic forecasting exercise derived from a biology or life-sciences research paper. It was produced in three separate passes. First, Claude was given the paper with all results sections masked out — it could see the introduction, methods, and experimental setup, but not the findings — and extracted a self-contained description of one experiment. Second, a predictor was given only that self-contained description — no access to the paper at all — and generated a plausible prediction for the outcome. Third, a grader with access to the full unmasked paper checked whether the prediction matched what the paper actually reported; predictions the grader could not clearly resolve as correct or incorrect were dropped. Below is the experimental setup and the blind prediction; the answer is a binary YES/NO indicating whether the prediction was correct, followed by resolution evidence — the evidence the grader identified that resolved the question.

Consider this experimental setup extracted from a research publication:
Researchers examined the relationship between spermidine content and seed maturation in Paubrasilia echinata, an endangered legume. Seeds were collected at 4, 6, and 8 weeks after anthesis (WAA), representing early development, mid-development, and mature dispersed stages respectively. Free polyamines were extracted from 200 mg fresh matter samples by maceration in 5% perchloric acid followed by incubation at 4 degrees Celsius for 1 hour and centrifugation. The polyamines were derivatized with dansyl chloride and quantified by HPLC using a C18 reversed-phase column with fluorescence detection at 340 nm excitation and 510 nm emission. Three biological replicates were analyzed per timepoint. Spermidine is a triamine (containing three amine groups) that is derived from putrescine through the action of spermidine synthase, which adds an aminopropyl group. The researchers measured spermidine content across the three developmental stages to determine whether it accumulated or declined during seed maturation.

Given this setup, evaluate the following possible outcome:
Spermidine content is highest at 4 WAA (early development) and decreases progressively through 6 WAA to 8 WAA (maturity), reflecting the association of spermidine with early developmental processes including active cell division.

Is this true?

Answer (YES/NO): NO